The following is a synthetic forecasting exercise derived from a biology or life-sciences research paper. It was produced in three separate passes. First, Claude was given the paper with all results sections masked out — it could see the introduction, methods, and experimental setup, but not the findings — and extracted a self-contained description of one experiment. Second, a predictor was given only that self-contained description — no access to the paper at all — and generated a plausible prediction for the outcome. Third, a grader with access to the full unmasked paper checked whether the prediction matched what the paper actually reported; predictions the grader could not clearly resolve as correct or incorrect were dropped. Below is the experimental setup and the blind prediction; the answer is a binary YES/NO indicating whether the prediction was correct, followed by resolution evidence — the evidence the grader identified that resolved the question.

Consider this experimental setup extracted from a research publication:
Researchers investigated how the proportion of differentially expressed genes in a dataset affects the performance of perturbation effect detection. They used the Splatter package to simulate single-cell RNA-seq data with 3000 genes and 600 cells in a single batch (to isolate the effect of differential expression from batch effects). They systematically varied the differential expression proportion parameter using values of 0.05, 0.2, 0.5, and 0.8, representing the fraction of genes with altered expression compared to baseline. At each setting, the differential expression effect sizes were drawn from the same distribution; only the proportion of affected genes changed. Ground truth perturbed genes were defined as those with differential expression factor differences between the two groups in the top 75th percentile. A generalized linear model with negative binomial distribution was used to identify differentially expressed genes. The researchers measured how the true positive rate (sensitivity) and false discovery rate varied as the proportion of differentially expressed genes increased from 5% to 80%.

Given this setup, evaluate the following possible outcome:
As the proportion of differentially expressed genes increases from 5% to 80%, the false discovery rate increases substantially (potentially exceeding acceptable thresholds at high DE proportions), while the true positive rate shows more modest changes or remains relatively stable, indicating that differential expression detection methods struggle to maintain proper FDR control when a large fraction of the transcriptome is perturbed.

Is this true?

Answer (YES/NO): NO